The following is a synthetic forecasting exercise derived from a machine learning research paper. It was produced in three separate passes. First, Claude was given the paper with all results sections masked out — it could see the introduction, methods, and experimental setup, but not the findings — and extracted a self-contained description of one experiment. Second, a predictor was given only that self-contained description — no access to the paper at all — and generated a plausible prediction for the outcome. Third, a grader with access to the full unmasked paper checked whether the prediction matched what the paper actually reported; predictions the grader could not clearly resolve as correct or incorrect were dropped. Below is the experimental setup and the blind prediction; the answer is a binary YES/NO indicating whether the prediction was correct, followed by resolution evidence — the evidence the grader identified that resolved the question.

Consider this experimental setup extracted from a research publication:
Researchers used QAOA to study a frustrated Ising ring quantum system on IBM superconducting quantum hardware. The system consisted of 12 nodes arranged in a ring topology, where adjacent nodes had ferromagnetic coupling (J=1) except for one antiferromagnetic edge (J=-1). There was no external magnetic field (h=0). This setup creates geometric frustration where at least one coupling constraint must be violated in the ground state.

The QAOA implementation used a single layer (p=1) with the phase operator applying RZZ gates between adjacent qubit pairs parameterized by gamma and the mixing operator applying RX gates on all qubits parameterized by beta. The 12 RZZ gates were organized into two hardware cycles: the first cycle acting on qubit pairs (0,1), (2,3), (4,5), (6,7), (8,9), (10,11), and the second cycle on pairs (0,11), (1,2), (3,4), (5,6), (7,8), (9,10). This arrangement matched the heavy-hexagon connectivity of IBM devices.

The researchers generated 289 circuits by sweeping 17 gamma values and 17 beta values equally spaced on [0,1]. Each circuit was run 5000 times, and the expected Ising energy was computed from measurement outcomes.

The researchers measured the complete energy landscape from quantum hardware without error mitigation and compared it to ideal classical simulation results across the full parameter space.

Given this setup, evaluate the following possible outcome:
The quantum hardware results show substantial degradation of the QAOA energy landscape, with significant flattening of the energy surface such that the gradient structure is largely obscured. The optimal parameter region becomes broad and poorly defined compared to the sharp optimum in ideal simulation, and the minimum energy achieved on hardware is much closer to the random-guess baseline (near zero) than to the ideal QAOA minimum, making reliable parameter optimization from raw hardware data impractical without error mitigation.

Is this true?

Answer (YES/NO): NO